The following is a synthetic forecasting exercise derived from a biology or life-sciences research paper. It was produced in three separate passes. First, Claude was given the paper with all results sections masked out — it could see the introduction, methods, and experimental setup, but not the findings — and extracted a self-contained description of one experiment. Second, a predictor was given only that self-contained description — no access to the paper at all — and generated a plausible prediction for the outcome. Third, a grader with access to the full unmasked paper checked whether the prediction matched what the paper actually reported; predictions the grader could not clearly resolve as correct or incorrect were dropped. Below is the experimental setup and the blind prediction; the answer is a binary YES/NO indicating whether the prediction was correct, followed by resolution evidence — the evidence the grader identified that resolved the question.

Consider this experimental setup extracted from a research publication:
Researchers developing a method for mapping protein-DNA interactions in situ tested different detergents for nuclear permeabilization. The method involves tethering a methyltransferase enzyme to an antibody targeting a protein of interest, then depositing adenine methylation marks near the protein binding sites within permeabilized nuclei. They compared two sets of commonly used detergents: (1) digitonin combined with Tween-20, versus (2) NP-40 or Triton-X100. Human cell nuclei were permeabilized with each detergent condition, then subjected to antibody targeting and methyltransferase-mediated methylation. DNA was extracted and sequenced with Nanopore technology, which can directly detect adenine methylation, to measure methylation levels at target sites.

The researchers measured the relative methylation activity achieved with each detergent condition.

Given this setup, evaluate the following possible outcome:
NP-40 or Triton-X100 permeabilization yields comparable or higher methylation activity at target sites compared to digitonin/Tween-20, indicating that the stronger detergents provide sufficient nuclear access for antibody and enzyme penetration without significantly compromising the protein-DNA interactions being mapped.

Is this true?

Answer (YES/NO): NO